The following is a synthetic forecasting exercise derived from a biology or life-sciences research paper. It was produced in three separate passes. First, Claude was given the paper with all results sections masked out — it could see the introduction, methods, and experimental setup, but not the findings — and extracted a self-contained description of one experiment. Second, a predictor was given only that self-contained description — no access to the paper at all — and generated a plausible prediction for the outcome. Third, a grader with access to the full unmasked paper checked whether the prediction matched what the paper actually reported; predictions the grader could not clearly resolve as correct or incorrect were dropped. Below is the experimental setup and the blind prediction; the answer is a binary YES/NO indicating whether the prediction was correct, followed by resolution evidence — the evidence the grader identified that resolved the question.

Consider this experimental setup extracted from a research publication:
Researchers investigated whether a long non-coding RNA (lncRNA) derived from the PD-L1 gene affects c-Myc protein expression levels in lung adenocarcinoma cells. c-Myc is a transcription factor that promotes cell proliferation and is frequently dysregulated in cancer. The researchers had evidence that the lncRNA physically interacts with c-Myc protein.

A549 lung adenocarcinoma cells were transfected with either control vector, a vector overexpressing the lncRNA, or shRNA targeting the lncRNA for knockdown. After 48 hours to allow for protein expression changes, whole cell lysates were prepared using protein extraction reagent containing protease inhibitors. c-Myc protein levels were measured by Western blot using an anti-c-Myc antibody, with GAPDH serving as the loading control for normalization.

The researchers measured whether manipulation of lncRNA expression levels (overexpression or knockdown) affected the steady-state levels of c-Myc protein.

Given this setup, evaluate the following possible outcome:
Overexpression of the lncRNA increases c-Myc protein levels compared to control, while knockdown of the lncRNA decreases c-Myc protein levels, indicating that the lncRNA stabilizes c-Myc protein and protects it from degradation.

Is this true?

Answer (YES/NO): NO